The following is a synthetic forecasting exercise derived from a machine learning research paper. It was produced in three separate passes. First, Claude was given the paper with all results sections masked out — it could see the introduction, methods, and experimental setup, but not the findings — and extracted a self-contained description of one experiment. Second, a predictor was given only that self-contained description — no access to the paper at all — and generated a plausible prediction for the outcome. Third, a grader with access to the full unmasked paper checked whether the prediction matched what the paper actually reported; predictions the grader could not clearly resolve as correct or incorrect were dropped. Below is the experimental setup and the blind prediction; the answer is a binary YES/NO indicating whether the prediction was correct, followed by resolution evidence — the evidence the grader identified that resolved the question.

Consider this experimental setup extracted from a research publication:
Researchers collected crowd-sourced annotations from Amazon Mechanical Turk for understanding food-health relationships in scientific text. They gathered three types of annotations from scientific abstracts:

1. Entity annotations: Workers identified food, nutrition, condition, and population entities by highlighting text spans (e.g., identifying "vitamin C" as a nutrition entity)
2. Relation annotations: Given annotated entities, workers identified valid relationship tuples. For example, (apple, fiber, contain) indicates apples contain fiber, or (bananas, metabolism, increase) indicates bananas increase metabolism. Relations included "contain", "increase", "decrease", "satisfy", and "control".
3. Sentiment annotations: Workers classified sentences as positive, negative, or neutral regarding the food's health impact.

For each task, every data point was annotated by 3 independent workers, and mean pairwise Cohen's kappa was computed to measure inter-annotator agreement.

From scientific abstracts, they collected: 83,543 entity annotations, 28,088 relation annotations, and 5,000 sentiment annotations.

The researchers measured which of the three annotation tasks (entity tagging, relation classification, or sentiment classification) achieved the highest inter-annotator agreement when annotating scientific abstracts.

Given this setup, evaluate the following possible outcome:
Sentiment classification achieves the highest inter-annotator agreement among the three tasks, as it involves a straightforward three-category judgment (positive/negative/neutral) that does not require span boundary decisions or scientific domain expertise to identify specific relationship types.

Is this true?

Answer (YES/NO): NO